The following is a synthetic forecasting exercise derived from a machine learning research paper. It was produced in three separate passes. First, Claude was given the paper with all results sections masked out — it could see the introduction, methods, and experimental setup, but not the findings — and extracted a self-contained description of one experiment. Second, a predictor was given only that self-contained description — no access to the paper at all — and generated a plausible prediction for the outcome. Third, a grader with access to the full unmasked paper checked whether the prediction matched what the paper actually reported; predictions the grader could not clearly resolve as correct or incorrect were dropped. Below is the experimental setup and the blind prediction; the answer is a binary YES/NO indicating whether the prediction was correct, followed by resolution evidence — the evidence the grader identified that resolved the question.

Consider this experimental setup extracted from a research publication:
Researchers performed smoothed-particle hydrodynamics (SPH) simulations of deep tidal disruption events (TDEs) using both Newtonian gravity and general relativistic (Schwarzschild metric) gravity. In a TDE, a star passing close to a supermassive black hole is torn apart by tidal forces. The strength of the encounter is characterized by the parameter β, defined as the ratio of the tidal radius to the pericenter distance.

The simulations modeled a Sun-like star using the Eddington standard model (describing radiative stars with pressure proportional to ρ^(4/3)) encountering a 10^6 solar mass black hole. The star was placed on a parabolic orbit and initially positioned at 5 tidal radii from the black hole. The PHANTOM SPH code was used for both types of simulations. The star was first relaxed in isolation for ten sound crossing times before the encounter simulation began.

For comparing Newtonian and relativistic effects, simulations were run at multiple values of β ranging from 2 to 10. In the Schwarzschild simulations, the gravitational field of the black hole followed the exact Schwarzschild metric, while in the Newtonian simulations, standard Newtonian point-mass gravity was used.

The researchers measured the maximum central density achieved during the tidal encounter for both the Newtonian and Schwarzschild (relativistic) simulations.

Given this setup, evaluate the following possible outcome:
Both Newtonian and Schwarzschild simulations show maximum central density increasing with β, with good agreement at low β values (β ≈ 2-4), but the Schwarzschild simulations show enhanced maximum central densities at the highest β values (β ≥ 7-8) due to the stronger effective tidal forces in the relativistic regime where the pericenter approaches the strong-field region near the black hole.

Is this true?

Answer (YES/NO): NO